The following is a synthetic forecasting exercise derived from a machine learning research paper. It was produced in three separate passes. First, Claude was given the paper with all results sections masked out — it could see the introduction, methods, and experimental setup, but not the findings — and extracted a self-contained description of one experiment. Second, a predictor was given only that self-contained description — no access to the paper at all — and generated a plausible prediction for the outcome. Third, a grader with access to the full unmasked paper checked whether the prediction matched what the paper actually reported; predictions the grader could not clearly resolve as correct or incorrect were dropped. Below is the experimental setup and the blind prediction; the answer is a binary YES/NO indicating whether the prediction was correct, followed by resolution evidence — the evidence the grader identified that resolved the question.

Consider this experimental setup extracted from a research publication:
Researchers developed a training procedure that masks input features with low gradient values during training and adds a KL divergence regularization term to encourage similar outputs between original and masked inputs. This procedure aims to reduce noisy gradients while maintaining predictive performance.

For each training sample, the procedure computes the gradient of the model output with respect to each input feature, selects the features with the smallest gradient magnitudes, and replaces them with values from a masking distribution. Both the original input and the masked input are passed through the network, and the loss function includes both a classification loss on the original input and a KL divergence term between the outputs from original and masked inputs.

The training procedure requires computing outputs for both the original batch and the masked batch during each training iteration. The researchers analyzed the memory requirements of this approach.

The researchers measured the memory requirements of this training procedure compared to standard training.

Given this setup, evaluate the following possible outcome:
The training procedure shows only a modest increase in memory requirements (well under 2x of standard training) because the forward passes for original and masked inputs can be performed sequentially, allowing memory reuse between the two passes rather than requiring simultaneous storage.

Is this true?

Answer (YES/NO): NO